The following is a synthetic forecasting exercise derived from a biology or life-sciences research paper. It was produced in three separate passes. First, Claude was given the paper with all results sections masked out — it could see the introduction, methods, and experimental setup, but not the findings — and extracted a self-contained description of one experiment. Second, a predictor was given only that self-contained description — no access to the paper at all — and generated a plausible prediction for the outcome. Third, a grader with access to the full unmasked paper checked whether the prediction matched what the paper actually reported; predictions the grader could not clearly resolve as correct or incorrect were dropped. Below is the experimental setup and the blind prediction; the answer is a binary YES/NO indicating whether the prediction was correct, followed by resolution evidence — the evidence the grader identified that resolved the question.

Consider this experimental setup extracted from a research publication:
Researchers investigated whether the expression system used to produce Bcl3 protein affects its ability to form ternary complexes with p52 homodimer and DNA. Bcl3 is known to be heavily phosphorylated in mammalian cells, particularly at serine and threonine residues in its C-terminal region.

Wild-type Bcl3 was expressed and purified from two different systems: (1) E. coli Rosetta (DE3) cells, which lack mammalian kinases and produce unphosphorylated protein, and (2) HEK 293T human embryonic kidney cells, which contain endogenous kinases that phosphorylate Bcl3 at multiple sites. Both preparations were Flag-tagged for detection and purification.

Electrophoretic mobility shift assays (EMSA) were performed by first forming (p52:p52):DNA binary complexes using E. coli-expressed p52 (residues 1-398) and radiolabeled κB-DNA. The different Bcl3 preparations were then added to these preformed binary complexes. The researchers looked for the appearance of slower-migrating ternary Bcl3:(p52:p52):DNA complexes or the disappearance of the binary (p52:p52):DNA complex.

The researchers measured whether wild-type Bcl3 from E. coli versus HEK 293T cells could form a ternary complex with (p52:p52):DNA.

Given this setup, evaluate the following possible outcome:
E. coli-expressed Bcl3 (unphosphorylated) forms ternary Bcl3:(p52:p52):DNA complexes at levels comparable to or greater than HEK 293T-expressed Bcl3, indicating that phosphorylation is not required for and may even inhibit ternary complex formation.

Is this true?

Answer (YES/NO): NO